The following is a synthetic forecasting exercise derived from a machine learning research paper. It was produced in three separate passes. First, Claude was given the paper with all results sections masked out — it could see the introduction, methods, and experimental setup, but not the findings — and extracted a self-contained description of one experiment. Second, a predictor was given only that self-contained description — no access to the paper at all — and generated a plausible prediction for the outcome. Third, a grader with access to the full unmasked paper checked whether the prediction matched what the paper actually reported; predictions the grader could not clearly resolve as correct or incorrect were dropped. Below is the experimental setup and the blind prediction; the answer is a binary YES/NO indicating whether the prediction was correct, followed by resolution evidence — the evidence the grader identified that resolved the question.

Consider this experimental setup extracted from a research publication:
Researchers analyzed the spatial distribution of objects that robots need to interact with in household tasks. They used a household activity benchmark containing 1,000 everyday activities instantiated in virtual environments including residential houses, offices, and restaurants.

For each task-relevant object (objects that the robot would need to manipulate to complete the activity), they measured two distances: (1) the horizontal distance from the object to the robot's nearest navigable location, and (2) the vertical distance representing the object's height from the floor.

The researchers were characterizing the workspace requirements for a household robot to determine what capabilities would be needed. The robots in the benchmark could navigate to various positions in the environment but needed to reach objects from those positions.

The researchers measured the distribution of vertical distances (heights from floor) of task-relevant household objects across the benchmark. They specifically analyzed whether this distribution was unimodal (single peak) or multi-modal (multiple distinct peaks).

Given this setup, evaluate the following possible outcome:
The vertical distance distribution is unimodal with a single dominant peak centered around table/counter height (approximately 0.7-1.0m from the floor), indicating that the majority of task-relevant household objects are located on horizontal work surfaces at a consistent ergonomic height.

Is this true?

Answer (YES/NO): NO